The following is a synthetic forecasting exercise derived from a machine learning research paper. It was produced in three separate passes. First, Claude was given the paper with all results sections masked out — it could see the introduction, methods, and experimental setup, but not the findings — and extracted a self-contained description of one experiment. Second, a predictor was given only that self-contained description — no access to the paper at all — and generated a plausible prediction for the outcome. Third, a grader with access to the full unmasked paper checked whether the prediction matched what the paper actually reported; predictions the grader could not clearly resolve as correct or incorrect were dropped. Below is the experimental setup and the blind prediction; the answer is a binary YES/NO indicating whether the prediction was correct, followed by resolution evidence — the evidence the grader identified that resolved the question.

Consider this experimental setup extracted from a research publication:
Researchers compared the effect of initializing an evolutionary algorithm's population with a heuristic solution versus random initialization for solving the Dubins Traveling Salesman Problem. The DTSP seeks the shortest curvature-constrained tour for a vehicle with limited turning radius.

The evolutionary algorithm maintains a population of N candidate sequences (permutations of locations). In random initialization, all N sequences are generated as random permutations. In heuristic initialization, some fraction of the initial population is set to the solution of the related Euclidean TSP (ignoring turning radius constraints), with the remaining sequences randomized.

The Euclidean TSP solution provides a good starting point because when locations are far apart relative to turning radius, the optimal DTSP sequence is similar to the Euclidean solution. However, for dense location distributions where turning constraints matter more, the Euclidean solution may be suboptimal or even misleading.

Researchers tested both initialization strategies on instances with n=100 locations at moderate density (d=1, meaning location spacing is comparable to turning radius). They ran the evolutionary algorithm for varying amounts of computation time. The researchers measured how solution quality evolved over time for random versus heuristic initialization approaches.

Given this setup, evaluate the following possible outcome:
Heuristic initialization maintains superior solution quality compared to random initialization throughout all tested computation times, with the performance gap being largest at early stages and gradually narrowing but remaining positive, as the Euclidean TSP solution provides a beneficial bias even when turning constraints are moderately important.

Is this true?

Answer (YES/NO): NO